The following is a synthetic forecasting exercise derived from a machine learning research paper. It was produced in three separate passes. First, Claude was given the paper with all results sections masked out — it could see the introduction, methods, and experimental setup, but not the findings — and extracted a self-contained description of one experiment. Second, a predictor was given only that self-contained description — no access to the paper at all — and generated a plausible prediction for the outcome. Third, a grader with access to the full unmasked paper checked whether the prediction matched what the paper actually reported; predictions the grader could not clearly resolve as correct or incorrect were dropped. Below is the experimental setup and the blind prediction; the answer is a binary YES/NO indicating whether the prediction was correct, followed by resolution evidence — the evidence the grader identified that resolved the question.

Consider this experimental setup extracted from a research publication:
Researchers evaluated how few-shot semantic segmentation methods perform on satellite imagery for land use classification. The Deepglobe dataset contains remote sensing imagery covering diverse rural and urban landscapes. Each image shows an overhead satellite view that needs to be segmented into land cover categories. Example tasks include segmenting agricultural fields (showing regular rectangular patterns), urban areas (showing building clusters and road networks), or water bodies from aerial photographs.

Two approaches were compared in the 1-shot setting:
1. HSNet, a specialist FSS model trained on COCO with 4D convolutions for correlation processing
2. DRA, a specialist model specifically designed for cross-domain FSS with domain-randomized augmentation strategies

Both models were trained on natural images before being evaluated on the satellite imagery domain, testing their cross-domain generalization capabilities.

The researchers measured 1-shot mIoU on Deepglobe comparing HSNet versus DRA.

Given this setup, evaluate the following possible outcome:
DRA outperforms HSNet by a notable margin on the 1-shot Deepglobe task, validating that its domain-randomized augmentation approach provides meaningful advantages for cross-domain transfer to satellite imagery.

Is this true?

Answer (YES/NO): YES